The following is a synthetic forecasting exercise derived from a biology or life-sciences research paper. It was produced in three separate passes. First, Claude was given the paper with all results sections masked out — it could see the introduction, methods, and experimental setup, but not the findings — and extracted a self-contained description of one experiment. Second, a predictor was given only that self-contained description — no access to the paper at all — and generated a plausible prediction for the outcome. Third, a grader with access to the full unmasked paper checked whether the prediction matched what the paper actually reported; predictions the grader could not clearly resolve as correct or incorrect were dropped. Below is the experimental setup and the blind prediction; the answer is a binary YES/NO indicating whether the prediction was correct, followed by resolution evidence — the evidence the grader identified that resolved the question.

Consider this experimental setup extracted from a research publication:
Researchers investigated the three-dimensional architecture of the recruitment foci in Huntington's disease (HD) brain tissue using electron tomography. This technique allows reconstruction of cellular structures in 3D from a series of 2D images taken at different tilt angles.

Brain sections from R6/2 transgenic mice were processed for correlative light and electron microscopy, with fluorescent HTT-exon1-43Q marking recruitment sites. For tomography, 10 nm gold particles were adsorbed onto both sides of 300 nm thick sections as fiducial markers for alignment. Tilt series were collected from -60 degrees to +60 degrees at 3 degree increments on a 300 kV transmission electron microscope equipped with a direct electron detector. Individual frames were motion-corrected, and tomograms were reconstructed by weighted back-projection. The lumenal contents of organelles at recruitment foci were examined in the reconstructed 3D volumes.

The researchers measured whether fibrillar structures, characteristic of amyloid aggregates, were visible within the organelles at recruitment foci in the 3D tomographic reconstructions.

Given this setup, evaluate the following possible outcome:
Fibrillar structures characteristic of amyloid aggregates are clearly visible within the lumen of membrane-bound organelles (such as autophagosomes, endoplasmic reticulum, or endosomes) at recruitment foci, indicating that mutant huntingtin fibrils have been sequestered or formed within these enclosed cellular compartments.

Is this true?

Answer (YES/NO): NO